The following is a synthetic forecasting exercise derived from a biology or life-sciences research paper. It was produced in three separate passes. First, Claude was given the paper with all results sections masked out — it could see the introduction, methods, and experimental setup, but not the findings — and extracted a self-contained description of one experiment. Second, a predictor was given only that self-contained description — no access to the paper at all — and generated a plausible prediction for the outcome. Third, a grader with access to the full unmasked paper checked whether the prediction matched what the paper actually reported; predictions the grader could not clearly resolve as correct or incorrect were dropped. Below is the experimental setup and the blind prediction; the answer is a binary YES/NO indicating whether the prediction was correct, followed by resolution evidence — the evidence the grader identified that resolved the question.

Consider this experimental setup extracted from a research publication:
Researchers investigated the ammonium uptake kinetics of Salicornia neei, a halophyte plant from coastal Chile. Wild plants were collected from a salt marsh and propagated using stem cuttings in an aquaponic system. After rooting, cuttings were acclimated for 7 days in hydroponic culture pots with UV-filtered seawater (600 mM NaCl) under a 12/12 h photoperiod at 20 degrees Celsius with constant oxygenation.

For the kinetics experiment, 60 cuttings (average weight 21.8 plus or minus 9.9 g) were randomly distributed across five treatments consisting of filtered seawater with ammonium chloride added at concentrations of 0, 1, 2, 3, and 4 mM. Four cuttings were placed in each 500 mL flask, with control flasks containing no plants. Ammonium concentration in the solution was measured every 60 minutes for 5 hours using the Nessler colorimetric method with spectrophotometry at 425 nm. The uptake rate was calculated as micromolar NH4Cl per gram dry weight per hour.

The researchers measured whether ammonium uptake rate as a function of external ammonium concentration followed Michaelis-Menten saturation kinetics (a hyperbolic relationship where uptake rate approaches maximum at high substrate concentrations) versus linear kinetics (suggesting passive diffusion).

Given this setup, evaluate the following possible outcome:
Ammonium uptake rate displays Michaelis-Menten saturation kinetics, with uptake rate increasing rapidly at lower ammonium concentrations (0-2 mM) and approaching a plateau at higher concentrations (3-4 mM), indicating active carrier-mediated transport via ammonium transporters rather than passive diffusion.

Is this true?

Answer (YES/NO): YES